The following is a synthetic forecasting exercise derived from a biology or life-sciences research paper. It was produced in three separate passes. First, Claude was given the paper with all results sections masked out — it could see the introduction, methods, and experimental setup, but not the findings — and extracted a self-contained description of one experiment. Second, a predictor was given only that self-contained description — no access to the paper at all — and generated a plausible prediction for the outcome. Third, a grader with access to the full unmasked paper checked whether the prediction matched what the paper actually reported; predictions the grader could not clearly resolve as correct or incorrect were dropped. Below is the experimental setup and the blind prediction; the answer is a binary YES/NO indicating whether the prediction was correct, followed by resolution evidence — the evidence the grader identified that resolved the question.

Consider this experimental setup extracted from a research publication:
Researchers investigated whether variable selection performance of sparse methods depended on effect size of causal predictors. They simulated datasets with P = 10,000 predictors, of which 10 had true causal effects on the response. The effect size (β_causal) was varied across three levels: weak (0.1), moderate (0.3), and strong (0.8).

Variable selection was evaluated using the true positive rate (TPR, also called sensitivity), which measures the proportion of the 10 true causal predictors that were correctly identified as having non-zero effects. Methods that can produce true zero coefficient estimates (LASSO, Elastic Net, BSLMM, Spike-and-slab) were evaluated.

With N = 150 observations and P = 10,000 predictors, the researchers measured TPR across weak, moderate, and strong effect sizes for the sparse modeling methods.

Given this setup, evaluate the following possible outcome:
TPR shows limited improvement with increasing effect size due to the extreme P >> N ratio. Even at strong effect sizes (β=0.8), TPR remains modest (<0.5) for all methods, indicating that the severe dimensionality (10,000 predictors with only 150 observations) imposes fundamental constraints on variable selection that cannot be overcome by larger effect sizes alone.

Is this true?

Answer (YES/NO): NO